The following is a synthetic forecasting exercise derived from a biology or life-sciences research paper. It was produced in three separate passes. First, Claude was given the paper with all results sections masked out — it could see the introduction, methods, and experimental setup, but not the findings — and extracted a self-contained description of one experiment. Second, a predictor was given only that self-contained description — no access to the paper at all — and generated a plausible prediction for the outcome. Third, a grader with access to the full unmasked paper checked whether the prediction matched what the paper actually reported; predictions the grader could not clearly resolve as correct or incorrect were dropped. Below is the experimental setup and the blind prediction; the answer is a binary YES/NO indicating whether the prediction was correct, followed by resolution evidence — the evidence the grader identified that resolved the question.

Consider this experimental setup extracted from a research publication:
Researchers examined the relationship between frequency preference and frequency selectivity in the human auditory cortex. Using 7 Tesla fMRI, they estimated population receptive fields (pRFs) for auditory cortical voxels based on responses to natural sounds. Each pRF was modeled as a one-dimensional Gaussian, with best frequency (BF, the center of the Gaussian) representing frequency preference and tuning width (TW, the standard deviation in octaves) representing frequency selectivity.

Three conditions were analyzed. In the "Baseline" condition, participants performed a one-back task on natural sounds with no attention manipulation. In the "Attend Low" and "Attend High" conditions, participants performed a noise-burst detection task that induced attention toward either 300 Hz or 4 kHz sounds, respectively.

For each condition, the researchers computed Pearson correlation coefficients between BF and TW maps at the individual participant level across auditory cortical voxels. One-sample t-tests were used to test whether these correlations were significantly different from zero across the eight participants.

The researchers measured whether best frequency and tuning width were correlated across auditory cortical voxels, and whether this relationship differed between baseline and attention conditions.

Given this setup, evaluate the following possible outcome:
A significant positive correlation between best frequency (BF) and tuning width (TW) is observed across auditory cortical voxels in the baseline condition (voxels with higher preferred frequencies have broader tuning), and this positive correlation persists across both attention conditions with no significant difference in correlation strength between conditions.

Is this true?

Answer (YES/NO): NO